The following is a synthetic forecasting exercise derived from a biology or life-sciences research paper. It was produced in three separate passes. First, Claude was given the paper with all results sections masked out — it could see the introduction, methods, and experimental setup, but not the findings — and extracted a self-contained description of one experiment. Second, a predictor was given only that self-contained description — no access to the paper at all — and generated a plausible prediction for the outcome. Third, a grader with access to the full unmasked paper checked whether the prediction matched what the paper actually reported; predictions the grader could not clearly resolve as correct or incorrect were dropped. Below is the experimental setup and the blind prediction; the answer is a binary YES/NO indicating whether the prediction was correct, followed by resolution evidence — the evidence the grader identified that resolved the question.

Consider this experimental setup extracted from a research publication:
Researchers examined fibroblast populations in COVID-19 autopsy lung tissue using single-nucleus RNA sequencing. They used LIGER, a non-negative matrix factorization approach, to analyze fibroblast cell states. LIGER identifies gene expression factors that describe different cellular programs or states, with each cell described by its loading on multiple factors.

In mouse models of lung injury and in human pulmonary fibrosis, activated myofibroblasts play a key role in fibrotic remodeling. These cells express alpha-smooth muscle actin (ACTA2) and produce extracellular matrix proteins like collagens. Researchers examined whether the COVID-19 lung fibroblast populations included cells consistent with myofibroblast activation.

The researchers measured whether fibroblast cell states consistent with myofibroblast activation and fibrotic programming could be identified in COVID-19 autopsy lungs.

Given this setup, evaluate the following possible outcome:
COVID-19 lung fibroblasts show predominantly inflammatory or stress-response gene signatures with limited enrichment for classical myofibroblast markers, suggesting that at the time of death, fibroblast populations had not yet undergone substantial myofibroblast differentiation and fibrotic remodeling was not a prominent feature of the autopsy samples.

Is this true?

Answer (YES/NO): NO